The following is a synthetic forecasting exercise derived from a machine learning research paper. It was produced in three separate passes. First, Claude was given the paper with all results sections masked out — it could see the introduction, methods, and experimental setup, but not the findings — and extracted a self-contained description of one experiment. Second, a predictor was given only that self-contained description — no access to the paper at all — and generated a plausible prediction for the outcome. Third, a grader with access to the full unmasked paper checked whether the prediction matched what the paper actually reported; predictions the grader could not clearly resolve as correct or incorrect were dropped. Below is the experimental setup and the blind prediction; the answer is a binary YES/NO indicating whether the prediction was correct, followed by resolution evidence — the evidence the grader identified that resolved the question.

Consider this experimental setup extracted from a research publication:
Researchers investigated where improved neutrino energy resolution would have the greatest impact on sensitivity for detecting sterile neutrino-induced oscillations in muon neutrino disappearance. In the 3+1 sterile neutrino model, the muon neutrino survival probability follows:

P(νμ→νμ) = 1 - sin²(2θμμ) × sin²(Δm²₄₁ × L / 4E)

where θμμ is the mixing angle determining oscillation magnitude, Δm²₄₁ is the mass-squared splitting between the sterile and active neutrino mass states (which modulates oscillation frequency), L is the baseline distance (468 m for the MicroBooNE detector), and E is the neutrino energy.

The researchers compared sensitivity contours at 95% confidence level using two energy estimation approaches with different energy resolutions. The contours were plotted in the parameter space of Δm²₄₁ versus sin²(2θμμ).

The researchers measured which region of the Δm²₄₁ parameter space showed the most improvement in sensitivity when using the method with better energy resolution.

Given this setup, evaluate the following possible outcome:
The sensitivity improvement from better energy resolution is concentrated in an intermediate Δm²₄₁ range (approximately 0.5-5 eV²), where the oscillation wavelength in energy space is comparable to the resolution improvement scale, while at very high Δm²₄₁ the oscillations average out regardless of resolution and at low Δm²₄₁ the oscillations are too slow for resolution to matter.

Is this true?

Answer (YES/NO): YES